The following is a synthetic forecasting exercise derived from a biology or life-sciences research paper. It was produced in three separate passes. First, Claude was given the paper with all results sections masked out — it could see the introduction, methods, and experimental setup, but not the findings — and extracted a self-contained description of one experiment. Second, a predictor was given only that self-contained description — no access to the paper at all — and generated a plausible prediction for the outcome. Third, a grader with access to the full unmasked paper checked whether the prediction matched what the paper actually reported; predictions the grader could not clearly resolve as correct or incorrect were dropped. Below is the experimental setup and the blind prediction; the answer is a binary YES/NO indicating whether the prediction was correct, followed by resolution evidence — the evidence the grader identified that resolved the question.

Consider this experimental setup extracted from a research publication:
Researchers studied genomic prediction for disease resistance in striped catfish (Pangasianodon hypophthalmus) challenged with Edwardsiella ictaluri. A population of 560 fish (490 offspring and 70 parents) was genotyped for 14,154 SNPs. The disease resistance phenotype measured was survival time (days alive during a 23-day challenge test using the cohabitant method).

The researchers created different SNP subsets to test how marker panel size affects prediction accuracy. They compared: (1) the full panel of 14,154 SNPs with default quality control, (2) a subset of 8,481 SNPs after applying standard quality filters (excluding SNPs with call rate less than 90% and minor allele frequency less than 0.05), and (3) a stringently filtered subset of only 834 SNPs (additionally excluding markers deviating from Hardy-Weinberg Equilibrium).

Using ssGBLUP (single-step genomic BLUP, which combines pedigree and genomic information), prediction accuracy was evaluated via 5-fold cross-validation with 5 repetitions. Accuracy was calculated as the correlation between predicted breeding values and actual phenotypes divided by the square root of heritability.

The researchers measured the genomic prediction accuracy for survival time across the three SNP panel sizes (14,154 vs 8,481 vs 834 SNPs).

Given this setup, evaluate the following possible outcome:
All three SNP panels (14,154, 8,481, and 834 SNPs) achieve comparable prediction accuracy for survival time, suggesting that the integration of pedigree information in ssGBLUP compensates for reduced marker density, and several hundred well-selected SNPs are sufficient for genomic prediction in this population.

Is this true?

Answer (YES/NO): YES